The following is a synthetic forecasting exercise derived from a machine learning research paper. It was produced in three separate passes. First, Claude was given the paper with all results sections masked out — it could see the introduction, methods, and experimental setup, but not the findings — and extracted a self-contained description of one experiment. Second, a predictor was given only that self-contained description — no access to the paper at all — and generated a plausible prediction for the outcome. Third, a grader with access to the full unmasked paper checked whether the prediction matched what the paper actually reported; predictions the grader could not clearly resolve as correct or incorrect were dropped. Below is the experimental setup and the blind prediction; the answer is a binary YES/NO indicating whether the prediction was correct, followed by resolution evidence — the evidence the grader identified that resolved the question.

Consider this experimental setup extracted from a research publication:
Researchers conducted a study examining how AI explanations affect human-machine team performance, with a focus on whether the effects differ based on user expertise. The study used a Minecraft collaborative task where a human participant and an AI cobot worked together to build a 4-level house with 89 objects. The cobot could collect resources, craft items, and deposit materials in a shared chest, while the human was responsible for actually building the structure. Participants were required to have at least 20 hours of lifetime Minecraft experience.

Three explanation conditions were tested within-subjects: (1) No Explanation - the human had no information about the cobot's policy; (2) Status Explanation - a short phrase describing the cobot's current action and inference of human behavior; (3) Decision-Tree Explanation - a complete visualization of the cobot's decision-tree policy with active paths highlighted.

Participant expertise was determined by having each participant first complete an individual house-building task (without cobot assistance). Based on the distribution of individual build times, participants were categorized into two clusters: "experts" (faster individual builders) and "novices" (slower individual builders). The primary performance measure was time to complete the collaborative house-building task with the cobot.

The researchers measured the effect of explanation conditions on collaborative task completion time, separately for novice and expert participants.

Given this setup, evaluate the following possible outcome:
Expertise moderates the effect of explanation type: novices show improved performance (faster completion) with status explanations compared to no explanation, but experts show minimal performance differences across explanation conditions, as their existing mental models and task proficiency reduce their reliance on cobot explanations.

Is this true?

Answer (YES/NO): NO